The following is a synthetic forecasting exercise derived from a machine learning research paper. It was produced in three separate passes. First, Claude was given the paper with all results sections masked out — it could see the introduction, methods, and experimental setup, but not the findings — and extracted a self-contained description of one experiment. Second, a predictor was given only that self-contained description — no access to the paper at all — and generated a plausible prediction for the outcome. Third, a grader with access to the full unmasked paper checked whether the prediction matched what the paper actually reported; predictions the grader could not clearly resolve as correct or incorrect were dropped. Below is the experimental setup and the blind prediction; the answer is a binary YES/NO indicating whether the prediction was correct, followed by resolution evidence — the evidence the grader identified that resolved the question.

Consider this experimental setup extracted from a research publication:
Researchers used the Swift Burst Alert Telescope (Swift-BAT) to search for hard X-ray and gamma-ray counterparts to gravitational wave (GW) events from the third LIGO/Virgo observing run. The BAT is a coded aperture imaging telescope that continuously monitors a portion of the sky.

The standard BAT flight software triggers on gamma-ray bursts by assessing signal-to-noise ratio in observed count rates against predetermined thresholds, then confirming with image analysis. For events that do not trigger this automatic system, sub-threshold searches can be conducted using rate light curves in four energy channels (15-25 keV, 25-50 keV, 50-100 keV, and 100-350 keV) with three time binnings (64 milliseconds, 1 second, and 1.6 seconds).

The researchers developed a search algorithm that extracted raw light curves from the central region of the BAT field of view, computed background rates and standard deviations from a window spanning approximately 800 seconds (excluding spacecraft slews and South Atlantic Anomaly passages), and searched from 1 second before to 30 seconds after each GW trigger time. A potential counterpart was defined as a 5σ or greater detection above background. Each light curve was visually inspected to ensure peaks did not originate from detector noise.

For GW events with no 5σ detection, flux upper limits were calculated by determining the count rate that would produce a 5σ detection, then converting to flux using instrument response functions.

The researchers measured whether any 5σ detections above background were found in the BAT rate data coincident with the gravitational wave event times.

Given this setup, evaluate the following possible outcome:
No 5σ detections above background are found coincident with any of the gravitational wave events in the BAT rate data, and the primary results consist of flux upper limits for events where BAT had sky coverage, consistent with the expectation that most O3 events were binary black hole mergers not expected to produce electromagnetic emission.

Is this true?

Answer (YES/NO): YES